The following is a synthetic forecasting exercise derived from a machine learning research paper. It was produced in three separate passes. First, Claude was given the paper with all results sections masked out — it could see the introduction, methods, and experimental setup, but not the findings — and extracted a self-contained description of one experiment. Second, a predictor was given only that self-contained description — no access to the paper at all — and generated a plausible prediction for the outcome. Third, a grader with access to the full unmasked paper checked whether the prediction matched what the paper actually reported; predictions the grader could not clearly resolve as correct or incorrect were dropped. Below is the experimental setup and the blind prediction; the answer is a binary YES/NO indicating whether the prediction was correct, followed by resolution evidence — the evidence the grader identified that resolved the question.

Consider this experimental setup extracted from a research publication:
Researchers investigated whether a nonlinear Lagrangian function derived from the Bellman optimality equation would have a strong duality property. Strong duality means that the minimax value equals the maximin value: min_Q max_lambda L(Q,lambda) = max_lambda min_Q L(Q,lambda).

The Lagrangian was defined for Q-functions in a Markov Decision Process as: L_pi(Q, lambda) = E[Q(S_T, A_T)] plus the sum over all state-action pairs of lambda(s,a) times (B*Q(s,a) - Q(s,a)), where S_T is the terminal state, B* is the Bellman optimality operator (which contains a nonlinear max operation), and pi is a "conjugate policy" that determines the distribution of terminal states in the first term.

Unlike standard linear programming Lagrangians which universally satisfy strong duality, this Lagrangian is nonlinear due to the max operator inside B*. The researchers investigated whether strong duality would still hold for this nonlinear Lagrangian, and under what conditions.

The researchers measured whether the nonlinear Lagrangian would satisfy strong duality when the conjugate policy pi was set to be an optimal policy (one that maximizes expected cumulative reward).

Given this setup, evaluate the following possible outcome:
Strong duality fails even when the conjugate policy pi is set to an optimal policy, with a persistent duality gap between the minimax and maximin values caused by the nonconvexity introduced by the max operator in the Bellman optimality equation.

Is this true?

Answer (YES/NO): NO